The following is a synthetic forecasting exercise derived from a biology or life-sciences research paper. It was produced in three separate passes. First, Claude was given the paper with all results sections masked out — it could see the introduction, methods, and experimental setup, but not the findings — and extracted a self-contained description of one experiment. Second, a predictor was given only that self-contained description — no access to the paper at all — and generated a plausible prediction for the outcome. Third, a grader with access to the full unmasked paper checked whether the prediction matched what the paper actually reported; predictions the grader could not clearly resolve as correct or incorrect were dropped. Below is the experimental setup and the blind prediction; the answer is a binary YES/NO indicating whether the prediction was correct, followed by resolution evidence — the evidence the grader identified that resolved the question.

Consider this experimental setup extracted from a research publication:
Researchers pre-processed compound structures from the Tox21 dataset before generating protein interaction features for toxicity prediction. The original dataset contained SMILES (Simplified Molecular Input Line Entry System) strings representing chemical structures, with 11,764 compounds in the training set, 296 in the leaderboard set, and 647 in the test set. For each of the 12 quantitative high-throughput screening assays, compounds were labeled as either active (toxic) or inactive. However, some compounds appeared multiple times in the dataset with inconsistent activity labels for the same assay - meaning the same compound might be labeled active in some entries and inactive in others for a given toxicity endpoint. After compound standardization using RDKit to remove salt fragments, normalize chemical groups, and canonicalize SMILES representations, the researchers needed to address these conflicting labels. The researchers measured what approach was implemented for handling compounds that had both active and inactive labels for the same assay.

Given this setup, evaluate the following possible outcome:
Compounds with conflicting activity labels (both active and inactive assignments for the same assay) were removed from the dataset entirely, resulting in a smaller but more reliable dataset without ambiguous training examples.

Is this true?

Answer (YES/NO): NO